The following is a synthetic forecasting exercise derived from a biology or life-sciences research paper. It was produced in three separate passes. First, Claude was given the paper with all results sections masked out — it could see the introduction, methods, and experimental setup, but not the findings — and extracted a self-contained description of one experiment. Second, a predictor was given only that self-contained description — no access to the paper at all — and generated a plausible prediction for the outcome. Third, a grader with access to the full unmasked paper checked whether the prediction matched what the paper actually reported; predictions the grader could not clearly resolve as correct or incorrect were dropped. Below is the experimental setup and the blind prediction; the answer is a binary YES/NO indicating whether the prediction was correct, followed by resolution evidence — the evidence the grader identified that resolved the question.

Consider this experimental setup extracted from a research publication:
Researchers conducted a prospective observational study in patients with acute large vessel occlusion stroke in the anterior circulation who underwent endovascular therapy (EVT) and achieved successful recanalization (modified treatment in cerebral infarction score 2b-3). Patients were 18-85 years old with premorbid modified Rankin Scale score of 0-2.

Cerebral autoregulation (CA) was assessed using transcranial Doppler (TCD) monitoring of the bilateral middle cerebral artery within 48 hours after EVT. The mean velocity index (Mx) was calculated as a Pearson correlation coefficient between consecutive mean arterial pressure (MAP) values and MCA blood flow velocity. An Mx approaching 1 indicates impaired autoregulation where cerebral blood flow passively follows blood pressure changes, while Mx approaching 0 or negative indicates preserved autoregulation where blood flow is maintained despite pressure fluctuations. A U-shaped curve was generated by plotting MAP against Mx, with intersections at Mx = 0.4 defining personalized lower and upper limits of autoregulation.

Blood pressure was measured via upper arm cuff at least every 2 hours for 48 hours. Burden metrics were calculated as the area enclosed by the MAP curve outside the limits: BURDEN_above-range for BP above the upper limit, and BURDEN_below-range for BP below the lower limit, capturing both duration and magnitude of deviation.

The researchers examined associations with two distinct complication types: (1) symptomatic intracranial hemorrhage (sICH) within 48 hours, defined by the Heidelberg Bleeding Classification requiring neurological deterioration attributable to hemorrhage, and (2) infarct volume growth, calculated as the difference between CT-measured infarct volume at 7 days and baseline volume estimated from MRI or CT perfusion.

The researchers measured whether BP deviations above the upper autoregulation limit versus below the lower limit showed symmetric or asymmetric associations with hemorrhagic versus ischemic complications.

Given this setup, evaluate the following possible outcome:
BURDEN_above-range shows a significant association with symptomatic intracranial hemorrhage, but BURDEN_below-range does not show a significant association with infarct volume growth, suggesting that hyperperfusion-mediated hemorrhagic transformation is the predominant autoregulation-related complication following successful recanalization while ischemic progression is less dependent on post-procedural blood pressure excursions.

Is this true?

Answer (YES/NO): NO